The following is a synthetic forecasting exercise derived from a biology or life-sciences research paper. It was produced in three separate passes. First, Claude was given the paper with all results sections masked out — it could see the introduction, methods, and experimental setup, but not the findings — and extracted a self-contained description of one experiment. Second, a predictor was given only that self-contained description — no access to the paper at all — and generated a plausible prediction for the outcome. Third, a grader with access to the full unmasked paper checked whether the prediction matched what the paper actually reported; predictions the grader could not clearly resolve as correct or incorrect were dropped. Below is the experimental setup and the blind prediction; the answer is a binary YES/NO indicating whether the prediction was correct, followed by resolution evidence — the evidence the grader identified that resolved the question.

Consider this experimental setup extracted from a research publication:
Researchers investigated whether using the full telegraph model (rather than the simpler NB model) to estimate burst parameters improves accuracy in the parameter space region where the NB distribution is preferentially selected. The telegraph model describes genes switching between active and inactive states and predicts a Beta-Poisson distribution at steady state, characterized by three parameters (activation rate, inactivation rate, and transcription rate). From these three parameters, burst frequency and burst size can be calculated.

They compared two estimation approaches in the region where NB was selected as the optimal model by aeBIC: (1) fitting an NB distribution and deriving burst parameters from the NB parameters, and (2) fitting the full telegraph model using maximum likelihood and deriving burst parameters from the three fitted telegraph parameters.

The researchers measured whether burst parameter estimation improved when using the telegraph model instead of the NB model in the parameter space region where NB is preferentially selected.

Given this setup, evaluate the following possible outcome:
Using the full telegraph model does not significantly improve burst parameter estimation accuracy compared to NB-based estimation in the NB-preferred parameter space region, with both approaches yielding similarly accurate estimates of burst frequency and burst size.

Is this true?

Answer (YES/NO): NO